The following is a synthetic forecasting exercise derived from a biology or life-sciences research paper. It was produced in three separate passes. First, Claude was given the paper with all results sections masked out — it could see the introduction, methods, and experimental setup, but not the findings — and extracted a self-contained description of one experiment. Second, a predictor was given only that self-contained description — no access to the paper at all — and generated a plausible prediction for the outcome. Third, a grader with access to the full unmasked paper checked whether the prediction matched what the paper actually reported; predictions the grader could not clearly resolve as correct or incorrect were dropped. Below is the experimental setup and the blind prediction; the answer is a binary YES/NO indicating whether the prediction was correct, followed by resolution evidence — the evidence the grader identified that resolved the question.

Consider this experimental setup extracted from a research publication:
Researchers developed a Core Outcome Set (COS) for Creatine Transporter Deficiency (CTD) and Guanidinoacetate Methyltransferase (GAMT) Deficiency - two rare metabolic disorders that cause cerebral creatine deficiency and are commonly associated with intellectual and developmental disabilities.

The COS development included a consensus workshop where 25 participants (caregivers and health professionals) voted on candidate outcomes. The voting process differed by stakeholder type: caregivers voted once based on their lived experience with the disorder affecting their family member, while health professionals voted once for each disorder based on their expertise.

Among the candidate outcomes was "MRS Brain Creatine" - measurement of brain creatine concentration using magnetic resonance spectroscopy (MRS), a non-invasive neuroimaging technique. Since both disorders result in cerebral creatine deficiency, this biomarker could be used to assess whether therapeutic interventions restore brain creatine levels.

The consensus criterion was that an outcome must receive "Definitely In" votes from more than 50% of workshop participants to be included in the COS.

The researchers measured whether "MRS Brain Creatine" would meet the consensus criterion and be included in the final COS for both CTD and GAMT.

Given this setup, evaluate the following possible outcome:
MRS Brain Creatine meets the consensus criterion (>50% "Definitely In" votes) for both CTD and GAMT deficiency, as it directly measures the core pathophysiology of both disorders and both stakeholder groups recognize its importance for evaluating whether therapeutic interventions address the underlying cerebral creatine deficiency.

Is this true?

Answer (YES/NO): YES